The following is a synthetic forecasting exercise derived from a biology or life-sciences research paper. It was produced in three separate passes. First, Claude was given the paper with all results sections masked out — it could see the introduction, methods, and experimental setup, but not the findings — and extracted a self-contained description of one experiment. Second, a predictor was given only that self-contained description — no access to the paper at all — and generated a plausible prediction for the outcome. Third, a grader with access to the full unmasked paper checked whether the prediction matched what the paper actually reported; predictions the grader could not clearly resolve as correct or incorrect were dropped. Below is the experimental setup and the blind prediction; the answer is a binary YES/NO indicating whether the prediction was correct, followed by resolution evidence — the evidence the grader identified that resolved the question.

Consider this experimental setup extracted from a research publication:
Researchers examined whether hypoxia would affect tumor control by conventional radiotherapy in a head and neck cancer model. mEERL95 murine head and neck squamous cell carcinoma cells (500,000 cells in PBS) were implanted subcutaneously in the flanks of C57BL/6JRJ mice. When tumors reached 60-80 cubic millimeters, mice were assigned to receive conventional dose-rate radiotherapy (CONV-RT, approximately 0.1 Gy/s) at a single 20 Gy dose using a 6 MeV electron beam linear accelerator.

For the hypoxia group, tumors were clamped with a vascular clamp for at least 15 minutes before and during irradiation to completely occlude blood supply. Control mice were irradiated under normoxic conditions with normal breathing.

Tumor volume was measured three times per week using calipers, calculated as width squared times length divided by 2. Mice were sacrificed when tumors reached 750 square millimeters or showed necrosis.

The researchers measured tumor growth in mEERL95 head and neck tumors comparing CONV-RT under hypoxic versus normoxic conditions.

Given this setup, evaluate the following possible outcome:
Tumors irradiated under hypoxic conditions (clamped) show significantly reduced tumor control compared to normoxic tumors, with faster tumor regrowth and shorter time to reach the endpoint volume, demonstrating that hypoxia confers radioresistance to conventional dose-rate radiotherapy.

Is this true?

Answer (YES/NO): YES